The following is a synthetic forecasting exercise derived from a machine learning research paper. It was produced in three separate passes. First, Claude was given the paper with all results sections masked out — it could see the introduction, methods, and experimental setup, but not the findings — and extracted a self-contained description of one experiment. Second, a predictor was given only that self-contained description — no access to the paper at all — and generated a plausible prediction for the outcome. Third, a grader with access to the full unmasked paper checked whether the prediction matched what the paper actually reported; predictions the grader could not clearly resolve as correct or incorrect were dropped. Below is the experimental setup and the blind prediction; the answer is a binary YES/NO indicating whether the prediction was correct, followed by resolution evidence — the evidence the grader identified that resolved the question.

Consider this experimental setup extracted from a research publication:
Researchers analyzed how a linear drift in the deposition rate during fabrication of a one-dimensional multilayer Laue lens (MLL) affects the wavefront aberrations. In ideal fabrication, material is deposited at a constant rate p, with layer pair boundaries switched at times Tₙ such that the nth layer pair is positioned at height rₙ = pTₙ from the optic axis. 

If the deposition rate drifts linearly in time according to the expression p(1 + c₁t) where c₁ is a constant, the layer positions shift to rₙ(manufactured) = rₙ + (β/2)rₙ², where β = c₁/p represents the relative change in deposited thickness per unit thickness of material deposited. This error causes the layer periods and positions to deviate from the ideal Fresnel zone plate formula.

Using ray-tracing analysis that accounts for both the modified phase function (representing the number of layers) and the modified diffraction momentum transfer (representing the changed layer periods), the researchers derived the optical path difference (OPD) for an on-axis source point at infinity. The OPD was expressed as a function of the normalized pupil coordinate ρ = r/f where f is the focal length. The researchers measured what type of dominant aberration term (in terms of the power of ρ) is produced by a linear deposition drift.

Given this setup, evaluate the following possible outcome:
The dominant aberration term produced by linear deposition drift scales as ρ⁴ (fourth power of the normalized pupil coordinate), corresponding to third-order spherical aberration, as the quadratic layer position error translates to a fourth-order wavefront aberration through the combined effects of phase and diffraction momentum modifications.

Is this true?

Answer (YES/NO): NO